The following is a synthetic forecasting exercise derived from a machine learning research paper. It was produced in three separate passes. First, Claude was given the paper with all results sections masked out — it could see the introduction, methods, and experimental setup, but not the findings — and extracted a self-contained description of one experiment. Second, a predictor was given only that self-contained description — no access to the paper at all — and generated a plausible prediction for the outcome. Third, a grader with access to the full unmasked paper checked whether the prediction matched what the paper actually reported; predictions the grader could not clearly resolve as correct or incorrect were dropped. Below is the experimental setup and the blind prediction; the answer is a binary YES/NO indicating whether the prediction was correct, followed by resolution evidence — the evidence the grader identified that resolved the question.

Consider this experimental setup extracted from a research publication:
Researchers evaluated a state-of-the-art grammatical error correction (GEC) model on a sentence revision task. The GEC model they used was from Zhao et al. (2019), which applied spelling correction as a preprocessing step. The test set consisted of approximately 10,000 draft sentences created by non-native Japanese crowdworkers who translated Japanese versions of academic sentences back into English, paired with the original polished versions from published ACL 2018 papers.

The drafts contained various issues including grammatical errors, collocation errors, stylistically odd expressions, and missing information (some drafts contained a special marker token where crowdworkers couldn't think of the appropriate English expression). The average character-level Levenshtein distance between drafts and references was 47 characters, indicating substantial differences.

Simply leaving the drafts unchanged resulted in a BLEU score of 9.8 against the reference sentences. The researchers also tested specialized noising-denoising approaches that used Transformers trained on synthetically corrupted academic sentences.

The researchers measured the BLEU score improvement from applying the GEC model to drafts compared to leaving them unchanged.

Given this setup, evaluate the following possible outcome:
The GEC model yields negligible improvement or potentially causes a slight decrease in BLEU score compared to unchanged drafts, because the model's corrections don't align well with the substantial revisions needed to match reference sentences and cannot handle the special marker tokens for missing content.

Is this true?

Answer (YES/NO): NO